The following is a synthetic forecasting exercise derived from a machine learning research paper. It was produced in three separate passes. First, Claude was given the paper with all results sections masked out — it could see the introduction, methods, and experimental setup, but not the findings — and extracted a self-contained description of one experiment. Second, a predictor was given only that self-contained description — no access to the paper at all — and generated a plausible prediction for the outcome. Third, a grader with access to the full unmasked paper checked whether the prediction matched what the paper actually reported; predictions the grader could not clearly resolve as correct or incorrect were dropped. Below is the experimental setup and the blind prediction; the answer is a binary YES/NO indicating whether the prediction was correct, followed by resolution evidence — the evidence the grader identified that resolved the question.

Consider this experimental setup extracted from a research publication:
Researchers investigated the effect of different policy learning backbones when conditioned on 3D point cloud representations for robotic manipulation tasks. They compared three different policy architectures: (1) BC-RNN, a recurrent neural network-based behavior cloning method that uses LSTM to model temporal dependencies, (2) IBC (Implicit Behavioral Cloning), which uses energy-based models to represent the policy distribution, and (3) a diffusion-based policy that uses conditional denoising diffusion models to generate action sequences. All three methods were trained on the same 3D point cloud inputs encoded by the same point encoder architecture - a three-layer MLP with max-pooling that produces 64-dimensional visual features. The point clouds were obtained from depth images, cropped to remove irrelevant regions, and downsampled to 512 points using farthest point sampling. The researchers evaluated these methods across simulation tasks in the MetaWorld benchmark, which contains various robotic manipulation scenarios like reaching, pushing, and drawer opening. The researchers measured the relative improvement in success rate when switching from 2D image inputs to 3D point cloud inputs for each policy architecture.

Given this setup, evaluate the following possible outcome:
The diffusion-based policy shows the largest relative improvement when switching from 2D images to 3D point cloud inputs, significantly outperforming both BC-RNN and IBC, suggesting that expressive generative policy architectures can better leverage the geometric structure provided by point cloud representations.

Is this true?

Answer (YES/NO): YES